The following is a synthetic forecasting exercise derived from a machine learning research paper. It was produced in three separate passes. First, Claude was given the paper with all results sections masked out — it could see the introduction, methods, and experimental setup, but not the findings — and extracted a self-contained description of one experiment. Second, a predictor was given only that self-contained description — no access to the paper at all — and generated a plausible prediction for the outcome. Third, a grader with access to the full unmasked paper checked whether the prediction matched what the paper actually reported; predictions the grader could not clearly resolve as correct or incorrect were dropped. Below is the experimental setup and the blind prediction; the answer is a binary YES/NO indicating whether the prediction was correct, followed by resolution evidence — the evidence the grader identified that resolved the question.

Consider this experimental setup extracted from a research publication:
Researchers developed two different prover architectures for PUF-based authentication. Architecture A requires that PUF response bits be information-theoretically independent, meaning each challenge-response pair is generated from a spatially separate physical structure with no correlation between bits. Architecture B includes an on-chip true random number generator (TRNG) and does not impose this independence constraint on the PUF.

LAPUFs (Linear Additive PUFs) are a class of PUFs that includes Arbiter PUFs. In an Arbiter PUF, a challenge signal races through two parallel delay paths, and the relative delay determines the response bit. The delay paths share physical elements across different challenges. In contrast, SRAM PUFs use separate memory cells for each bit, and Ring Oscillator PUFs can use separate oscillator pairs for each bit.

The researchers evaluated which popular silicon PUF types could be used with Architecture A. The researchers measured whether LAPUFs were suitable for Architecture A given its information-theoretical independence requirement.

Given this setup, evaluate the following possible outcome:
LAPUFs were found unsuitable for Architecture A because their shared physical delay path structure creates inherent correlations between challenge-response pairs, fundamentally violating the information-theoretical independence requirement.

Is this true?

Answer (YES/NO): YES